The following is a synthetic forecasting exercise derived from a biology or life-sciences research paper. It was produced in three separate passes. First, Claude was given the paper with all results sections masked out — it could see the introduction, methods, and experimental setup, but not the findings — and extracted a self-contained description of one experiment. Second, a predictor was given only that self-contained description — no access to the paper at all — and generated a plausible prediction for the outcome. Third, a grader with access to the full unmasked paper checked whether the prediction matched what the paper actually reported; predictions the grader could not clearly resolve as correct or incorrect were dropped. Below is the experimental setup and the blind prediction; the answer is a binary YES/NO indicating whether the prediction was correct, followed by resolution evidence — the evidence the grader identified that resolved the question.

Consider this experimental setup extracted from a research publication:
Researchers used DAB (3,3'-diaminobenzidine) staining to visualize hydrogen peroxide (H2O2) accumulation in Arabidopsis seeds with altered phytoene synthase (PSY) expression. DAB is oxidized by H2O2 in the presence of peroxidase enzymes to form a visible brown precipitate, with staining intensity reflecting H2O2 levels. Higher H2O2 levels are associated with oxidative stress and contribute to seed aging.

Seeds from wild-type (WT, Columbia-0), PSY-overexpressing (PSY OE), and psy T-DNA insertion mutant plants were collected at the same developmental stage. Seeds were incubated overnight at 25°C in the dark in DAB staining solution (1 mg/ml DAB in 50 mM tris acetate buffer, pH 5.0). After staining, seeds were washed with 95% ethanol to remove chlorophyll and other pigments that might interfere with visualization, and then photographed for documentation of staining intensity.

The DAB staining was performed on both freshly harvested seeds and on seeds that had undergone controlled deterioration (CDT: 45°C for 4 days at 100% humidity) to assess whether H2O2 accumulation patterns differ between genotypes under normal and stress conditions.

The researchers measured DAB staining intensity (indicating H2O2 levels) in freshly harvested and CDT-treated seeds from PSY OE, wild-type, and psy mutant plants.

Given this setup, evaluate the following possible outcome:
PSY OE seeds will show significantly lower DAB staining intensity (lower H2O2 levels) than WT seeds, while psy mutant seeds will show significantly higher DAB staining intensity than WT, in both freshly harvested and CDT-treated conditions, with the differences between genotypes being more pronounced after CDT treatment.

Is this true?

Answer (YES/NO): YES